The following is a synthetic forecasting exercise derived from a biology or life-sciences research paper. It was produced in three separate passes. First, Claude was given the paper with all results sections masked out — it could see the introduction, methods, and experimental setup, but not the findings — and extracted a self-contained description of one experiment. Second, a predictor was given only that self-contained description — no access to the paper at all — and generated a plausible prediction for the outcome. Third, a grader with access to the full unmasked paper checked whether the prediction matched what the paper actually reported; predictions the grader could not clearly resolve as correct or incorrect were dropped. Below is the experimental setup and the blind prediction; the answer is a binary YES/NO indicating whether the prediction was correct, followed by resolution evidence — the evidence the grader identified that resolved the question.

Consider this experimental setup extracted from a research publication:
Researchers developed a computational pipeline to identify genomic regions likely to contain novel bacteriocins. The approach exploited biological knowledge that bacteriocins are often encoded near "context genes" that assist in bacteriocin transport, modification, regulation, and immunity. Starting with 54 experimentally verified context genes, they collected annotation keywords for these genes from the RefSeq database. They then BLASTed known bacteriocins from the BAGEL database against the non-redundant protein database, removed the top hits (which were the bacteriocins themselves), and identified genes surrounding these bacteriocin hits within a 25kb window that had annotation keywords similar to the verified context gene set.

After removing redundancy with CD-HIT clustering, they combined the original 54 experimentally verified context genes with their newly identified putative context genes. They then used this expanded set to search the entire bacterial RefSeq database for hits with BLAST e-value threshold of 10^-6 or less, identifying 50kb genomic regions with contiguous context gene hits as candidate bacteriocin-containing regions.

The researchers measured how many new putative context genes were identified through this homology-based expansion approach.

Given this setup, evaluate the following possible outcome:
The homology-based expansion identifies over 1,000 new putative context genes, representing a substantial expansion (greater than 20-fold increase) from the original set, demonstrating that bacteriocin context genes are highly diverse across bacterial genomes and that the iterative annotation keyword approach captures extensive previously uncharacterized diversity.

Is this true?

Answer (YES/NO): YES